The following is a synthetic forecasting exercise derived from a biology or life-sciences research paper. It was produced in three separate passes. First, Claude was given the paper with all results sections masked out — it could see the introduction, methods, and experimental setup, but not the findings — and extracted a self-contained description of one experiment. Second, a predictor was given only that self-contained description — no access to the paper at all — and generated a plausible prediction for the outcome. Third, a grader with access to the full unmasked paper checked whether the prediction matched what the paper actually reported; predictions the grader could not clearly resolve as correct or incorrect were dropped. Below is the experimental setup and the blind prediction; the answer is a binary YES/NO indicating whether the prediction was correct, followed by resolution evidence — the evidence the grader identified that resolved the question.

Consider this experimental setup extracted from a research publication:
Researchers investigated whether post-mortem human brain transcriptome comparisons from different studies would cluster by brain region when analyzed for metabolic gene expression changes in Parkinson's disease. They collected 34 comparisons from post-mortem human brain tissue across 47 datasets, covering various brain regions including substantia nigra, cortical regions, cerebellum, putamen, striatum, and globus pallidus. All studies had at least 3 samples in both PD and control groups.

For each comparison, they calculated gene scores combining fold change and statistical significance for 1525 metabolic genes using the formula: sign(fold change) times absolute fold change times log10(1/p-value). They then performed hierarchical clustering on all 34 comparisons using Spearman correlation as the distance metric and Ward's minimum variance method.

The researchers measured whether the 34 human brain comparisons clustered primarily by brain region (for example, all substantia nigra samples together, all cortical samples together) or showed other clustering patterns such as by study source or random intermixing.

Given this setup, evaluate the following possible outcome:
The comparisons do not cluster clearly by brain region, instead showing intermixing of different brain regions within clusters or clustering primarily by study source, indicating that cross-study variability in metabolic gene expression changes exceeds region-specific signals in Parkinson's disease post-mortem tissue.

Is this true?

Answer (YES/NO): NO